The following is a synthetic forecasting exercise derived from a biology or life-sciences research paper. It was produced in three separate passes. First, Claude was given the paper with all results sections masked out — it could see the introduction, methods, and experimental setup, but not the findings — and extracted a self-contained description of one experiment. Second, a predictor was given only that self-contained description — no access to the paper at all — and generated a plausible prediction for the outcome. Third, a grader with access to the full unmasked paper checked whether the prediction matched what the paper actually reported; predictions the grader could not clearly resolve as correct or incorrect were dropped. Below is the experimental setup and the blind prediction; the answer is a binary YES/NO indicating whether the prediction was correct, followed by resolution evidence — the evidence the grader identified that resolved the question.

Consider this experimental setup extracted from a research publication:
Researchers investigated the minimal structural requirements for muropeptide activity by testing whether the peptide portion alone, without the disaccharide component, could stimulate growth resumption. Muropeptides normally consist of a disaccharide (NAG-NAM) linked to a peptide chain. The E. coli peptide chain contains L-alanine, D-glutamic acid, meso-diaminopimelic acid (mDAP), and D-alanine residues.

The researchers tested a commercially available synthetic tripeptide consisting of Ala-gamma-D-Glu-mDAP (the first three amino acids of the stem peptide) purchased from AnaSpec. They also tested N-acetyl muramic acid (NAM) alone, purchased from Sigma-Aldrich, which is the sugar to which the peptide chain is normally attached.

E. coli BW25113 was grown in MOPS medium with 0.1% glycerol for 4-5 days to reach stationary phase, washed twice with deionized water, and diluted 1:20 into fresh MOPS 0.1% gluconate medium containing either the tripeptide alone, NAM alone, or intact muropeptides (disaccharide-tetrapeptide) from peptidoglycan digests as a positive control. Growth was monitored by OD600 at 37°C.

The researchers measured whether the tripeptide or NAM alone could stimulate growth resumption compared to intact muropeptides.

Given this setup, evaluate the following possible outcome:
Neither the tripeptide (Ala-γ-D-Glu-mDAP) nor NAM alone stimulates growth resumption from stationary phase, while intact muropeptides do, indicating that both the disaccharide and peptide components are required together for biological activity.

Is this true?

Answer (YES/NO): YES